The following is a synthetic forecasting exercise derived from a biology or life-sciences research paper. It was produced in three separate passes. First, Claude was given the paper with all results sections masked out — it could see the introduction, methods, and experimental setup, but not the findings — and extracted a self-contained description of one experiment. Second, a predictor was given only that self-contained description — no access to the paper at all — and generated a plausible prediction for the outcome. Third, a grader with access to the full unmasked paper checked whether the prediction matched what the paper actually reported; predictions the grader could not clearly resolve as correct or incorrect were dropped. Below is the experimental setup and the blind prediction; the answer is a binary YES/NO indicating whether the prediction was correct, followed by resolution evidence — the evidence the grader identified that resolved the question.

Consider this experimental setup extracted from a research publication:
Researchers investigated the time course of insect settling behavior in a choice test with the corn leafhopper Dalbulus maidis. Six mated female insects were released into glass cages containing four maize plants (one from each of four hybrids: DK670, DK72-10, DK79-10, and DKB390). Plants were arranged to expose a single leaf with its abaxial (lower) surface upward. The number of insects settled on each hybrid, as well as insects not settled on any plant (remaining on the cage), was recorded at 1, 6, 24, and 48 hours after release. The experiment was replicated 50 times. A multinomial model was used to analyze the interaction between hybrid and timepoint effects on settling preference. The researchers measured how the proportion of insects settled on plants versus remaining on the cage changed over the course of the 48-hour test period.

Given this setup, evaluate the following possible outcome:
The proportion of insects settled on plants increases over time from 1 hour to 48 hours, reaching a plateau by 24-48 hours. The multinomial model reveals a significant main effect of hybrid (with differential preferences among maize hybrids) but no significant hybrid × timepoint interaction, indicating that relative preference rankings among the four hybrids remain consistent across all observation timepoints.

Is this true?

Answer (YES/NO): NO